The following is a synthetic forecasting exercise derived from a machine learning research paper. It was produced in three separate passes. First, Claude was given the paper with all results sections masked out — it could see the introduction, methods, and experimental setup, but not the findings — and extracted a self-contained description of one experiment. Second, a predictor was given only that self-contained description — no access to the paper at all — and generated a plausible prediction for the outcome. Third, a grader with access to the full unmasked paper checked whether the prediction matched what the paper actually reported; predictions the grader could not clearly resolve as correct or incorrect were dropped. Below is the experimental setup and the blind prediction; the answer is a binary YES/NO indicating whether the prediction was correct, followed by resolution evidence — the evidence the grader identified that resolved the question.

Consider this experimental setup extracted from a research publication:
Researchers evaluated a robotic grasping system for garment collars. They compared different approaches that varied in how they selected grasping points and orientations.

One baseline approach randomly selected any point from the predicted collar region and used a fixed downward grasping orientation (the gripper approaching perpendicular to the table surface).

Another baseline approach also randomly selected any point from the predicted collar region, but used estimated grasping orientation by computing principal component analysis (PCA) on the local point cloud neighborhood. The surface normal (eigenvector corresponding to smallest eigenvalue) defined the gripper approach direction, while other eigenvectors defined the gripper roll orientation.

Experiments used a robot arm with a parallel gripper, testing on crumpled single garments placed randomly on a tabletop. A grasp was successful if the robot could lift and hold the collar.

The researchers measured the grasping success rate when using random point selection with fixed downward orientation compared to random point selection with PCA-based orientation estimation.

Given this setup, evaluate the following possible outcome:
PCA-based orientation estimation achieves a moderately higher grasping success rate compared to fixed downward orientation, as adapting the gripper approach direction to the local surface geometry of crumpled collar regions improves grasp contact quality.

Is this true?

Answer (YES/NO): YES